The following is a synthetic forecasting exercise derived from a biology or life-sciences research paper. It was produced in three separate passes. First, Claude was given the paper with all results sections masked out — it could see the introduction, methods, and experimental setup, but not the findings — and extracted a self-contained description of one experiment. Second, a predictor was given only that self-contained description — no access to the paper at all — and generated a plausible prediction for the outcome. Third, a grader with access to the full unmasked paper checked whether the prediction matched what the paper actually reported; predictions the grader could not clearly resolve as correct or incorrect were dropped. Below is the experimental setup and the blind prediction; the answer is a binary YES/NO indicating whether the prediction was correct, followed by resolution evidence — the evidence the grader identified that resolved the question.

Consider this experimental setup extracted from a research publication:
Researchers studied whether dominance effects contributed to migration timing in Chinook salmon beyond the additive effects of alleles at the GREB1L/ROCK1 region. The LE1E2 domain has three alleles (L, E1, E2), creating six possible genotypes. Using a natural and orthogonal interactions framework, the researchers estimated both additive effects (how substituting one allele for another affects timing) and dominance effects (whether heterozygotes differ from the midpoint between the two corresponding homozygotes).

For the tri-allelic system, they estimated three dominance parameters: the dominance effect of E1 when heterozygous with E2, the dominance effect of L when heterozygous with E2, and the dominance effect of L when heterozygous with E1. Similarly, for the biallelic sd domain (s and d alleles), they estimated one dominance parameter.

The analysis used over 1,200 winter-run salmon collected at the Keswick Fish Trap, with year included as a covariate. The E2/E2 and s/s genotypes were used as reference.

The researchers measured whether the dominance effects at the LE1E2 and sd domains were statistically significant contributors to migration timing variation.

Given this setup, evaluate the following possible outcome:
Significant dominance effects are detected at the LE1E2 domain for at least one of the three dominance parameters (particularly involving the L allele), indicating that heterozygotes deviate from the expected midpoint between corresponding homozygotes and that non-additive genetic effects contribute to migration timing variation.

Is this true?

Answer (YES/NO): NO